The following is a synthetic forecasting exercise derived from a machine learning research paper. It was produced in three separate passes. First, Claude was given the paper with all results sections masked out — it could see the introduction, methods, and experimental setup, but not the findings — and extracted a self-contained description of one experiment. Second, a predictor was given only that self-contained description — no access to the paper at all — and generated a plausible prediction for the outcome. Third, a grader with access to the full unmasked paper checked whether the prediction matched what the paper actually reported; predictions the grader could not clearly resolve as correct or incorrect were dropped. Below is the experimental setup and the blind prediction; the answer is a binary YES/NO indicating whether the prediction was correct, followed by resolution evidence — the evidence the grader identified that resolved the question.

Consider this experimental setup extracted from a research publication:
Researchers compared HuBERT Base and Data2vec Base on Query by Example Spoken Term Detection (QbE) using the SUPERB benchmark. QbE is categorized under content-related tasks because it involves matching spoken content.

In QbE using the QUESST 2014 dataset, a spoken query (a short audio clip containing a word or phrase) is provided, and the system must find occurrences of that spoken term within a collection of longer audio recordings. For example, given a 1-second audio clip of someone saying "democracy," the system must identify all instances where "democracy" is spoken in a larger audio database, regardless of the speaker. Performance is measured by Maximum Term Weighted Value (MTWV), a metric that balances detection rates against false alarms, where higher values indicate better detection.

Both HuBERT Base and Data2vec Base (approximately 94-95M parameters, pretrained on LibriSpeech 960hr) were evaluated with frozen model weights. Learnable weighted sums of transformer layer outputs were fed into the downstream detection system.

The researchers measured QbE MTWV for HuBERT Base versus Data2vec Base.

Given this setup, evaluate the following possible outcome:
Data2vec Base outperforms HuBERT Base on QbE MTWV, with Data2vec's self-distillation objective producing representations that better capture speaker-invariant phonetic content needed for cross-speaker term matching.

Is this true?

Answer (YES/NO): NO